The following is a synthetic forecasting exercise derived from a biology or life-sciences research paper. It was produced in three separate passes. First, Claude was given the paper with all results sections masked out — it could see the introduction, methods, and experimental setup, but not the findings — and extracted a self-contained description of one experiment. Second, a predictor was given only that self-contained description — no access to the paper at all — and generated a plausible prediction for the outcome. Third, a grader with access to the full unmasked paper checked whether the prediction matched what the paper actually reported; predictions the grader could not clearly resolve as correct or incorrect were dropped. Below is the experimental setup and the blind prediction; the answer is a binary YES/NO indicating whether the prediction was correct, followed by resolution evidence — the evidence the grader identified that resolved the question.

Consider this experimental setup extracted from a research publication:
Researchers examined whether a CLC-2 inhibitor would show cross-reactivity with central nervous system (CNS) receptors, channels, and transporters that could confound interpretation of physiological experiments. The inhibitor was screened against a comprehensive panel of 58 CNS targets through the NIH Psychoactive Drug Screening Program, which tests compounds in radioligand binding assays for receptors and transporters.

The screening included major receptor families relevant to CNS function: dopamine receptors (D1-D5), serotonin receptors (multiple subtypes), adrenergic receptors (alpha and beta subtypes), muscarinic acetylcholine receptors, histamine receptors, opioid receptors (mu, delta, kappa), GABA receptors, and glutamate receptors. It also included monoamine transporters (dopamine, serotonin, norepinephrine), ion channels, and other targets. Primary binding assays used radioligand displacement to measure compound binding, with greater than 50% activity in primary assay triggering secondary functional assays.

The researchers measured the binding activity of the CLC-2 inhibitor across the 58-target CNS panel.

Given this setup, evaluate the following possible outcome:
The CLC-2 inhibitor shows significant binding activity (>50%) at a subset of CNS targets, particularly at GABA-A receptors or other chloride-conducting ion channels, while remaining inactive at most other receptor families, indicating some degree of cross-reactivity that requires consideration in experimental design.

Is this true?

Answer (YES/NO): NO